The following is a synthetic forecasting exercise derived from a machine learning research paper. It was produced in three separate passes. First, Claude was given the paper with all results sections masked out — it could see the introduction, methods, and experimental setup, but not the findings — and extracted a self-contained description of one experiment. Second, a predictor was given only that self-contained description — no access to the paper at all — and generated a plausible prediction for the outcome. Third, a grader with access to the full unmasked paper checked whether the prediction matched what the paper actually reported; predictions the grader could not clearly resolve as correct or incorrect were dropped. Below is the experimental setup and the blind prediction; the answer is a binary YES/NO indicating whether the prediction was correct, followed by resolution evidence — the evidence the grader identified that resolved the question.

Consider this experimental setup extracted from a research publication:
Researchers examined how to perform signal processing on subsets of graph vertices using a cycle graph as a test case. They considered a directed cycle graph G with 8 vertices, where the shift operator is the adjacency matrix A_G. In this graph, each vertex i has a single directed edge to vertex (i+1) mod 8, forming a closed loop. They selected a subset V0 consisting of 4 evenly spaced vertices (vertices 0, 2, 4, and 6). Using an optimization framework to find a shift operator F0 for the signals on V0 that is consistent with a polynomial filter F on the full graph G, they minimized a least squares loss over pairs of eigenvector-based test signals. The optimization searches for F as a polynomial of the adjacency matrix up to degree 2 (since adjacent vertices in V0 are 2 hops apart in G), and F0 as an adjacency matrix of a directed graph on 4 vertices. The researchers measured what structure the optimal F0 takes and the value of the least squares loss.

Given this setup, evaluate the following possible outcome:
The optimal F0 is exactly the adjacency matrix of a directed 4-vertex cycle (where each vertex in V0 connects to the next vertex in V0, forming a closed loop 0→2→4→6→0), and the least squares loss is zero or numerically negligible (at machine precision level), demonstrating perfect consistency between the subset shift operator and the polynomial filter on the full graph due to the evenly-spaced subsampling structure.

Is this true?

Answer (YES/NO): YES